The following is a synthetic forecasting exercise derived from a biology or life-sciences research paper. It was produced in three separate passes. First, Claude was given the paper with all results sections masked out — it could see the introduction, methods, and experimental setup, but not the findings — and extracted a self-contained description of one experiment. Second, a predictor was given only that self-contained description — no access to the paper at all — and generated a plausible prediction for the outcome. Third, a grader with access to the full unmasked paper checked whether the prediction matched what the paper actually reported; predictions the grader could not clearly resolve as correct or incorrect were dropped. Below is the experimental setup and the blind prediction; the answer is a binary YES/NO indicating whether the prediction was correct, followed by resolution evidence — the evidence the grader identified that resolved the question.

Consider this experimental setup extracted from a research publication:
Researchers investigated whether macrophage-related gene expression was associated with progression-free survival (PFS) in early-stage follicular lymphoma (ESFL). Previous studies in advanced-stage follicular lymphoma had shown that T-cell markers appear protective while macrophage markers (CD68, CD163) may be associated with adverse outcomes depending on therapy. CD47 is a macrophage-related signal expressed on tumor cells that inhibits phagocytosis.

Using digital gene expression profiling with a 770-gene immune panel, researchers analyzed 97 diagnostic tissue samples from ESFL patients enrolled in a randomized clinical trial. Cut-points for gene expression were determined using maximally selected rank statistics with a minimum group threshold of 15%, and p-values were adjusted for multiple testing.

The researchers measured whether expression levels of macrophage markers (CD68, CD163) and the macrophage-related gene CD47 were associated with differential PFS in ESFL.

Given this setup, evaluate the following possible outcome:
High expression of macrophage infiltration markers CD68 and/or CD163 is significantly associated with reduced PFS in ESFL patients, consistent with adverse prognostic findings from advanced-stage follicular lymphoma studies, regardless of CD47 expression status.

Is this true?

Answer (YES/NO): NO